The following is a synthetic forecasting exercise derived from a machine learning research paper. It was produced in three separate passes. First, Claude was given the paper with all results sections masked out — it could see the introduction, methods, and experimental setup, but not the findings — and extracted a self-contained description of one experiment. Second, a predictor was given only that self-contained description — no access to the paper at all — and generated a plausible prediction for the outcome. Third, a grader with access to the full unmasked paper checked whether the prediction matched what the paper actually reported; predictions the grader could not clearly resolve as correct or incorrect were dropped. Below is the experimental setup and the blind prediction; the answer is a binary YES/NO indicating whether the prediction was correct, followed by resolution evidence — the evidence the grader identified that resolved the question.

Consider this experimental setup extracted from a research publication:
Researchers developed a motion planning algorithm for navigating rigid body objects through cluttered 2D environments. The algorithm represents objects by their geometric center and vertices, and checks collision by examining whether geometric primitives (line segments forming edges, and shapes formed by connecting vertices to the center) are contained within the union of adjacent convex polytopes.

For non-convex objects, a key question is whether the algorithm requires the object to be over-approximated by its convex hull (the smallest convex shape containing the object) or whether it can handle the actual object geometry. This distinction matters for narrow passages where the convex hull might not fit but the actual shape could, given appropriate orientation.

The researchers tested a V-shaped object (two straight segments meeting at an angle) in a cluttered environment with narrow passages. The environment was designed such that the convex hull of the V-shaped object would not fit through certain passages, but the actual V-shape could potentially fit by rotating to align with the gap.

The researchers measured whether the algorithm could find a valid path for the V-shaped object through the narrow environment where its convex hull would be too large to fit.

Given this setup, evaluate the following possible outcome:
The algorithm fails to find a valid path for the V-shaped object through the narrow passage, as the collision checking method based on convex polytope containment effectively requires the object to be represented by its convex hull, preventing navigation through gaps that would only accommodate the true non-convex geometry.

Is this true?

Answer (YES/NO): NO